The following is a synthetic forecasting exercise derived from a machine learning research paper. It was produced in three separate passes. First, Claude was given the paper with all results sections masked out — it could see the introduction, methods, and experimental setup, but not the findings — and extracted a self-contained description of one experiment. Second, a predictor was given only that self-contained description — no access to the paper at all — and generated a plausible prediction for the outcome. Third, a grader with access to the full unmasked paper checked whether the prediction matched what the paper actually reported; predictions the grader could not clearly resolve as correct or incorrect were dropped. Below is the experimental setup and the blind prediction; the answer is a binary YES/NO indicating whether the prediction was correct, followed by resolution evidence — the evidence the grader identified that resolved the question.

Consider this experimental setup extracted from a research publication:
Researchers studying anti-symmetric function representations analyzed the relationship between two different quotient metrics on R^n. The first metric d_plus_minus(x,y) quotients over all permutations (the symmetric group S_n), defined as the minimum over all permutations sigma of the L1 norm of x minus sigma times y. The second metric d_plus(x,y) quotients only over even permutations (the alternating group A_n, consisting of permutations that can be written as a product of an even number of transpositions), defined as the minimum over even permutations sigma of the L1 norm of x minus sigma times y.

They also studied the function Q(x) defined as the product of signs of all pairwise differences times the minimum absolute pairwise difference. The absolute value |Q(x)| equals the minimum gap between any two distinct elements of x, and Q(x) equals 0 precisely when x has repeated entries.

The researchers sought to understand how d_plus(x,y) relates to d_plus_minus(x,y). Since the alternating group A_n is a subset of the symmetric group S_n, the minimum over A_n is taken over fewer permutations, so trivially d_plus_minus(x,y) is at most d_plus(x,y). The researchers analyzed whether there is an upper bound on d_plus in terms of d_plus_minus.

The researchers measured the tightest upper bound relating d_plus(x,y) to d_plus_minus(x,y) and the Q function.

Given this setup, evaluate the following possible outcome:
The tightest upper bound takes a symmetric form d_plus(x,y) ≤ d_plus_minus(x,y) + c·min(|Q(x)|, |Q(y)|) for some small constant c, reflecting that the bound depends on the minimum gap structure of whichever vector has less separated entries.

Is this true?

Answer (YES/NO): NO